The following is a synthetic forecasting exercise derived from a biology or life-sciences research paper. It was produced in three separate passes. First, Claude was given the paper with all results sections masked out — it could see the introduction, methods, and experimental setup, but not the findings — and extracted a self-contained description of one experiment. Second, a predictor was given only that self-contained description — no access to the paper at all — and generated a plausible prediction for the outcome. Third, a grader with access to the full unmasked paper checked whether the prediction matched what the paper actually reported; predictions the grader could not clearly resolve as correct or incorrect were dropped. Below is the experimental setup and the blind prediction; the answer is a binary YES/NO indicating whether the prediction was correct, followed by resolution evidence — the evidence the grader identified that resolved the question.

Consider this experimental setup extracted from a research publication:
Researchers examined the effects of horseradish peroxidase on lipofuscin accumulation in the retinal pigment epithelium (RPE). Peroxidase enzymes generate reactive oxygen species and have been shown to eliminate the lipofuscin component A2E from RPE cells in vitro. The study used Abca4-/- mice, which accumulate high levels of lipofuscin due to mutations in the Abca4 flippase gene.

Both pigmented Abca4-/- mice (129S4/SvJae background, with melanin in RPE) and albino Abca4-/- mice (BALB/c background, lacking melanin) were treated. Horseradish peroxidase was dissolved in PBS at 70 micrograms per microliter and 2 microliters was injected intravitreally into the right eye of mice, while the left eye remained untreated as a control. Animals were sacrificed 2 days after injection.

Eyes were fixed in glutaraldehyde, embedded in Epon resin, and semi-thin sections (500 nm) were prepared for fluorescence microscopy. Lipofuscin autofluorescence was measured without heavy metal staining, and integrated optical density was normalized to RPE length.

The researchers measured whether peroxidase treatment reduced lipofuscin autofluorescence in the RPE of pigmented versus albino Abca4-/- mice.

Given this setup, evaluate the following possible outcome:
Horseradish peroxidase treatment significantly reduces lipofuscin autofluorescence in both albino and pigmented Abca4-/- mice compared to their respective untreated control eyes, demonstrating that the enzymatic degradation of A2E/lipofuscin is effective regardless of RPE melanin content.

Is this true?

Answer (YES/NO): NO